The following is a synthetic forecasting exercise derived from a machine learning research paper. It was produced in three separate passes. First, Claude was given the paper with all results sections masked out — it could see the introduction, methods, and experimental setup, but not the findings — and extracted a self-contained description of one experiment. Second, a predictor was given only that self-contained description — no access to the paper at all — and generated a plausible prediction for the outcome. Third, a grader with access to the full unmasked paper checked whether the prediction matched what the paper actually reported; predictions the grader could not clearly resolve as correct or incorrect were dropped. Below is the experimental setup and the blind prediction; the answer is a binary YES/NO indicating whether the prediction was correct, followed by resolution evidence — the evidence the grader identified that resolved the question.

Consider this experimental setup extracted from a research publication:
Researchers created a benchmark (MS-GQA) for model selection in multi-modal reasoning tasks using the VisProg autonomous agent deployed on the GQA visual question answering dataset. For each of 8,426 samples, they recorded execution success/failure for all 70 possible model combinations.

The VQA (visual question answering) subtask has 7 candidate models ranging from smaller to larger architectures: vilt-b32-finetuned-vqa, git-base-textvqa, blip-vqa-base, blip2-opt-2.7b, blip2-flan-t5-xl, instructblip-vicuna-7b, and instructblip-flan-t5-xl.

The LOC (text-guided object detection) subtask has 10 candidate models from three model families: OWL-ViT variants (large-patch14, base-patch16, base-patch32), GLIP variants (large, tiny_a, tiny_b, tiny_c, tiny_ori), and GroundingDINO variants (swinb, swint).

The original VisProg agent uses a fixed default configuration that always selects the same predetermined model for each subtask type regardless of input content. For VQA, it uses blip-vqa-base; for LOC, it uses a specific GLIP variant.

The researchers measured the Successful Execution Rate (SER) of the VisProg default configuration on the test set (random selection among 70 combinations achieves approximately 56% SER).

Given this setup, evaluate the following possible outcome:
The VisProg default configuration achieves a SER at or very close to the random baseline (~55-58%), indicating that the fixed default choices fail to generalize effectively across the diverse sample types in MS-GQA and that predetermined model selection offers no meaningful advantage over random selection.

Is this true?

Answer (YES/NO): NO